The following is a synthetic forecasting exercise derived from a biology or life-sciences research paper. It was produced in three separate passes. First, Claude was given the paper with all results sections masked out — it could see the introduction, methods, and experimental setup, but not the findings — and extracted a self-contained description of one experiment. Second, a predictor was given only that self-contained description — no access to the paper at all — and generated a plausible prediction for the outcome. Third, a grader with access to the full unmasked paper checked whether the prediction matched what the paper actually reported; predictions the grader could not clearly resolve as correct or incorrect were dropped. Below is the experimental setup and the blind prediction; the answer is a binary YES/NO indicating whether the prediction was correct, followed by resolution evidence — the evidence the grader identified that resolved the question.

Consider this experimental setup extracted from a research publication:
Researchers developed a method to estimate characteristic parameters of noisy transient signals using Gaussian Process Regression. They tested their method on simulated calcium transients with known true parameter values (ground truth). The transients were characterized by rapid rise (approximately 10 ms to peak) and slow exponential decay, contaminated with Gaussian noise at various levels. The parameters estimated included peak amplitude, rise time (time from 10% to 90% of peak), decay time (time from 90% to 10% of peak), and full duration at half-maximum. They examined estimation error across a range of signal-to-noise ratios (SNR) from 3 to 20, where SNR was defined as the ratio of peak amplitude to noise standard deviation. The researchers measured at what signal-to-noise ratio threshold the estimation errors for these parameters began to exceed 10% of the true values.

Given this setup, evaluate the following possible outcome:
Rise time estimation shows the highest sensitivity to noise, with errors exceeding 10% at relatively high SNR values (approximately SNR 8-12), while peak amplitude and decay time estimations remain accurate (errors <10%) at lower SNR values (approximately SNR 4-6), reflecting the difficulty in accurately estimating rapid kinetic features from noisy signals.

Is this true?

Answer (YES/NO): NO